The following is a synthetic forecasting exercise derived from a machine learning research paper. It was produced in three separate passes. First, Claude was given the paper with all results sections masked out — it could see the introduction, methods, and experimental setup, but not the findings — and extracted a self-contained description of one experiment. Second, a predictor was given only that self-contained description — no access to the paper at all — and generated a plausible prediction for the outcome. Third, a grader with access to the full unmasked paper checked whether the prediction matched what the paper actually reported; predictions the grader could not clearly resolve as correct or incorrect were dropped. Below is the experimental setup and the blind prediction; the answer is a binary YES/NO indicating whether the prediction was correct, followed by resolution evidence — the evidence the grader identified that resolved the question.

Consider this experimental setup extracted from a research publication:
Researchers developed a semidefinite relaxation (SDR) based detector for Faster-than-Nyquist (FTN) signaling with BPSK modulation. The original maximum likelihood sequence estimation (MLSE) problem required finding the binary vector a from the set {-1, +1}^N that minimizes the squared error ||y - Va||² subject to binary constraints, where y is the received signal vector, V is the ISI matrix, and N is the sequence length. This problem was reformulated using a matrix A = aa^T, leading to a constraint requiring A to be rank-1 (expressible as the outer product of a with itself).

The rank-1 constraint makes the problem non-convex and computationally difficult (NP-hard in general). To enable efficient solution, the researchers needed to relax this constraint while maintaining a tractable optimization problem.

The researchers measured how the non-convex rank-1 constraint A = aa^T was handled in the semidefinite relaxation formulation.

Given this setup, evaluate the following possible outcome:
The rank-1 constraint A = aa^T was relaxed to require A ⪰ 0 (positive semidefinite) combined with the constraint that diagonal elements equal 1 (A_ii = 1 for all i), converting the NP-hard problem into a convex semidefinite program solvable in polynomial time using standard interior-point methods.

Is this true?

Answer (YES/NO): NO